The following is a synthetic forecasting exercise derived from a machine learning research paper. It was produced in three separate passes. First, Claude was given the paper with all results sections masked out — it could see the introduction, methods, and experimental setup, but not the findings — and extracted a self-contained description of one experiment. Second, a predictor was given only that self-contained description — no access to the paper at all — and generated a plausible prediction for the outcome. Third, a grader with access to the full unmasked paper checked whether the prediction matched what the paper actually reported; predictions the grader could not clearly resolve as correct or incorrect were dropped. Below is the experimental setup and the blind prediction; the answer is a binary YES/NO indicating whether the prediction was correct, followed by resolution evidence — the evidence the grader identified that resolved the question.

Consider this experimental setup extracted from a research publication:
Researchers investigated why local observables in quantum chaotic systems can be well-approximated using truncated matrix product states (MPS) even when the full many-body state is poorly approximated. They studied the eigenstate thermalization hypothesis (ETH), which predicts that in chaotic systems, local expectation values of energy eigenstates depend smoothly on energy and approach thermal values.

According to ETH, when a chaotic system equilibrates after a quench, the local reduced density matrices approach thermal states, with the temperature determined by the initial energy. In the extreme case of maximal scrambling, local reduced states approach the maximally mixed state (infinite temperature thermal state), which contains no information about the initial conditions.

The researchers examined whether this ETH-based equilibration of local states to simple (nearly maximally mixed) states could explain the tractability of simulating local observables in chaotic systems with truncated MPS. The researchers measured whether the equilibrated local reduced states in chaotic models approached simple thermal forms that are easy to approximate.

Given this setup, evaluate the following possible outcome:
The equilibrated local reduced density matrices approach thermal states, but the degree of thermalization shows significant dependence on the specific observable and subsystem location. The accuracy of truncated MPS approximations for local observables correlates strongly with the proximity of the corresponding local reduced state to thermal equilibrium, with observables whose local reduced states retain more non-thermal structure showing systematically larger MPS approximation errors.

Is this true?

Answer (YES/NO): NO